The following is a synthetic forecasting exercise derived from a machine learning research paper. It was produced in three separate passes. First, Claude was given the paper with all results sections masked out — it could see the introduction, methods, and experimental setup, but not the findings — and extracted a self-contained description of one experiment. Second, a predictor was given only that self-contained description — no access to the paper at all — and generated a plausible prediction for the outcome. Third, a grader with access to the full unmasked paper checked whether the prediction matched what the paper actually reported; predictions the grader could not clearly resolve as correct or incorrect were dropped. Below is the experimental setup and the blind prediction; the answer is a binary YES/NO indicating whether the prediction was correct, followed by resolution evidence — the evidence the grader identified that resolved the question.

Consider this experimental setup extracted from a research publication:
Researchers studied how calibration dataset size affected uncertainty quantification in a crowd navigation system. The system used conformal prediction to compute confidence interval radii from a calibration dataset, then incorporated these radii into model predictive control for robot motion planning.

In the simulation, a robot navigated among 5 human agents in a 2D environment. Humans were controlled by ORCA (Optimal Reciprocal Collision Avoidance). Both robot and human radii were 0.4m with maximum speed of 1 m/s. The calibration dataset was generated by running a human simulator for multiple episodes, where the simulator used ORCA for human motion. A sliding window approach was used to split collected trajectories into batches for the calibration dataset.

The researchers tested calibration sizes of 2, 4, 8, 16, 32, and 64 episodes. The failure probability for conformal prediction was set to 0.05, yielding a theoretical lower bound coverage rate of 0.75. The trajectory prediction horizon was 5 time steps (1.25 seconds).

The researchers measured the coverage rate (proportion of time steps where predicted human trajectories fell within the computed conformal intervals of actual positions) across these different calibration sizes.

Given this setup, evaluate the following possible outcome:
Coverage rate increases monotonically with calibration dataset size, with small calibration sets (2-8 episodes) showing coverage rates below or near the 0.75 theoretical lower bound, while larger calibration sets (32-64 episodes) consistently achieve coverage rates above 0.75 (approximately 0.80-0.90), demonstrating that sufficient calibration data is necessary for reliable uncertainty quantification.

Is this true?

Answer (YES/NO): NO